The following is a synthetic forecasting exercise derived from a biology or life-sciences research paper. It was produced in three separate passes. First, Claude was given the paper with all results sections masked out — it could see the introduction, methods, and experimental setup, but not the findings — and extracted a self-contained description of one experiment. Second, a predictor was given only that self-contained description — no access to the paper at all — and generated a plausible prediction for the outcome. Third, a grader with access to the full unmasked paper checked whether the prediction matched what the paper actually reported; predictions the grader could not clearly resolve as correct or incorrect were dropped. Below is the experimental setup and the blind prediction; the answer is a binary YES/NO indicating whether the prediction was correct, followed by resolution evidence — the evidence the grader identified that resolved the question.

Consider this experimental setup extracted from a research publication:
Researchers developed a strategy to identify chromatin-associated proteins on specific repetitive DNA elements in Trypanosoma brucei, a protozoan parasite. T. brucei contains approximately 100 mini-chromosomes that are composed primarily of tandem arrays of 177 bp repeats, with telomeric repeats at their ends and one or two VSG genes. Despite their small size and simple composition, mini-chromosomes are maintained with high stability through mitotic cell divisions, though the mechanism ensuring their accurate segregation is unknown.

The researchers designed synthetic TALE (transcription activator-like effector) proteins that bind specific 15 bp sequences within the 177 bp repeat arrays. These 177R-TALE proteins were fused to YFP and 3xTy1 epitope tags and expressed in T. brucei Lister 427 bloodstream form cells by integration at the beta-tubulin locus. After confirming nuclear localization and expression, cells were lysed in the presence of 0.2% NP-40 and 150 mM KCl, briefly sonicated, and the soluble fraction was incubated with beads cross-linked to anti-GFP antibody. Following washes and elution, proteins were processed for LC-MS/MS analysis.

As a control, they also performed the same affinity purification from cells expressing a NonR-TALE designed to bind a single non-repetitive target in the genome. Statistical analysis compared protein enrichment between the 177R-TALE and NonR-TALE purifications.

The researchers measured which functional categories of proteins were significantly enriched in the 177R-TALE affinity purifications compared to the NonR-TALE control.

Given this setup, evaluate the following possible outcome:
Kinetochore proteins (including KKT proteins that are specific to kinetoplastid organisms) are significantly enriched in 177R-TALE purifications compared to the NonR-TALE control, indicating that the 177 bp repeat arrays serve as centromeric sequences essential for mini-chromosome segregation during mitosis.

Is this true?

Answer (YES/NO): YES